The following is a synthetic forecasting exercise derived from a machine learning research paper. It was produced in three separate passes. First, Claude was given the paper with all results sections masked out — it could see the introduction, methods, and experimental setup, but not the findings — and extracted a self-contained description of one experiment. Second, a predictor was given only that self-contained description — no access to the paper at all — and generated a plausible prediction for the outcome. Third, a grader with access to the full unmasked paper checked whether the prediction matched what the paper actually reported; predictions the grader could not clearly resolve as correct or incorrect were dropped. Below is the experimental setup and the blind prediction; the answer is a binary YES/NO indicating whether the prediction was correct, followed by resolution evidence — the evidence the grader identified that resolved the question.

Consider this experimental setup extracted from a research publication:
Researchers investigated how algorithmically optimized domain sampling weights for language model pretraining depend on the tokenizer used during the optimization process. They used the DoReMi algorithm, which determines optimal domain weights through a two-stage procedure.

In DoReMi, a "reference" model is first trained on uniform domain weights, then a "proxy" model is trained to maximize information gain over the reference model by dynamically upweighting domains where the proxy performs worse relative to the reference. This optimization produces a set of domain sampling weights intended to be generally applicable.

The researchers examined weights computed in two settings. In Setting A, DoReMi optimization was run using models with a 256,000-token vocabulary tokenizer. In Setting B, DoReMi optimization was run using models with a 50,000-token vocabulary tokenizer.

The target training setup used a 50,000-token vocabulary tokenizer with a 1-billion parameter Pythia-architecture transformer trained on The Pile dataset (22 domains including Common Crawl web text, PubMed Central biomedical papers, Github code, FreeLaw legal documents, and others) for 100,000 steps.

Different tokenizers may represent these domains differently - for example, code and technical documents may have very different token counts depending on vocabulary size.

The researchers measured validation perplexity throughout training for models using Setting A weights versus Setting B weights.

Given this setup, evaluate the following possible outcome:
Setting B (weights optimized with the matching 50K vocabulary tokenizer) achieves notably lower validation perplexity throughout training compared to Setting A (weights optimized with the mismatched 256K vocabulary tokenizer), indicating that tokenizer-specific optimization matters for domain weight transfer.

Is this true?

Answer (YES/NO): YES